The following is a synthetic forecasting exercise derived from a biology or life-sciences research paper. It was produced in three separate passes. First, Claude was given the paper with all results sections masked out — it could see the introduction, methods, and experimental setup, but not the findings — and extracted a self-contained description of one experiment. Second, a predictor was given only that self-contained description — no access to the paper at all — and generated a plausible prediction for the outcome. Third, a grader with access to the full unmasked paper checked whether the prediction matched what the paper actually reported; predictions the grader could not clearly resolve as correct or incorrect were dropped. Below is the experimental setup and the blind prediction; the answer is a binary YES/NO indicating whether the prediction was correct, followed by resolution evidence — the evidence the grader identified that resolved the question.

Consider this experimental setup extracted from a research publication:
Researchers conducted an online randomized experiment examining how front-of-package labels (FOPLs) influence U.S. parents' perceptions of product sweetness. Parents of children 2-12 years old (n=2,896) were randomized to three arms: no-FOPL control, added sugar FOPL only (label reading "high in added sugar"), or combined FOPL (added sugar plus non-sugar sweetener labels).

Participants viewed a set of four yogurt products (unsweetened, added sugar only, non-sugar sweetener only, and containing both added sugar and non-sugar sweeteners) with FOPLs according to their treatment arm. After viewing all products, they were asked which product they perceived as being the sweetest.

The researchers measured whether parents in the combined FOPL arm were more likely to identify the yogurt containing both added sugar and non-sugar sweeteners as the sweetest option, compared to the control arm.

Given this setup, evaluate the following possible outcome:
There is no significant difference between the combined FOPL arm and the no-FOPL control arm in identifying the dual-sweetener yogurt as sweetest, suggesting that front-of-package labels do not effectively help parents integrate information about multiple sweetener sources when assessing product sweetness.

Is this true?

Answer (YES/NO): NO